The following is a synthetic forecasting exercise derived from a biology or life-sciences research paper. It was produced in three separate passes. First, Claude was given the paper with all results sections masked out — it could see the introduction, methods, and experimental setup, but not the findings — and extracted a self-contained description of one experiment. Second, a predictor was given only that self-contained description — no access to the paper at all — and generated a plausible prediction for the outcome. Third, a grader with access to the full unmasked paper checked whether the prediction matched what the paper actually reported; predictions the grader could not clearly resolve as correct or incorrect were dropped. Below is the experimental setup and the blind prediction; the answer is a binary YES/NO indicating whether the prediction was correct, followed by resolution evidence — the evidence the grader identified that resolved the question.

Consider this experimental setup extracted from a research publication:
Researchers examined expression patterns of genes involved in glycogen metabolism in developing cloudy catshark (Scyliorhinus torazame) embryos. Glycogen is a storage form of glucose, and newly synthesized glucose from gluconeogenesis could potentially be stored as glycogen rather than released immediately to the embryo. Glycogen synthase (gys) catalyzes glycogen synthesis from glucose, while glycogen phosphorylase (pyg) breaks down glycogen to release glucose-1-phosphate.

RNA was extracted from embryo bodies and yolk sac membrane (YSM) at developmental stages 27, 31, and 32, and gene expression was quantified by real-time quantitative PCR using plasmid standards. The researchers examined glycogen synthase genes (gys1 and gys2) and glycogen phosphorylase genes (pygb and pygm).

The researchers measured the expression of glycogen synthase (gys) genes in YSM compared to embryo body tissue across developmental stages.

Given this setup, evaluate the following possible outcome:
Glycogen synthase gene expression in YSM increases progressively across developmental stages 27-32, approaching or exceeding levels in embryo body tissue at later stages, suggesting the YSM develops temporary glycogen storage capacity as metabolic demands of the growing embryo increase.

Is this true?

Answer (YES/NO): NO